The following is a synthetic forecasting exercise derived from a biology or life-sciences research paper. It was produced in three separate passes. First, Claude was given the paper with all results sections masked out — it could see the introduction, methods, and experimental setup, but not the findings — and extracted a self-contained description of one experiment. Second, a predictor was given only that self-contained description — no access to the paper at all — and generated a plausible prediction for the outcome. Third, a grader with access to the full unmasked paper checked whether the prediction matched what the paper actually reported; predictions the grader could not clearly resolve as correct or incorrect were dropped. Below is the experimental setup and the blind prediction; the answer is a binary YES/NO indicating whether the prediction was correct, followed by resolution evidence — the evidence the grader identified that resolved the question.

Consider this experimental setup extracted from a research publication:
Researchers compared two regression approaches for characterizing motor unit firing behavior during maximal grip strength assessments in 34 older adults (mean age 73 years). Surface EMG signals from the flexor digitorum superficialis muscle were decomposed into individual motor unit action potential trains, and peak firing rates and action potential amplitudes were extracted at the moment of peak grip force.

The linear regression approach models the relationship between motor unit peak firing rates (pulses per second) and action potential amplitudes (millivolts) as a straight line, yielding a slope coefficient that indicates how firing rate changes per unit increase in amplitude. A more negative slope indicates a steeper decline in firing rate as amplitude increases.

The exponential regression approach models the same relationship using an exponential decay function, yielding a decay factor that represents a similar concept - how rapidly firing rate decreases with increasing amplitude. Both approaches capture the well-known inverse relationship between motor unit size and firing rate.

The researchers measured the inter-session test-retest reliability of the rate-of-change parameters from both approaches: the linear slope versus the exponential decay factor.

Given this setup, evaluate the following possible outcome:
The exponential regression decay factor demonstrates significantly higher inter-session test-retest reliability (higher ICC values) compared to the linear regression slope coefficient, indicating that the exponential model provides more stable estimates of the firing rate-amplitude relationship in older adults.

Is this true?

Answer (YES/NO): NO